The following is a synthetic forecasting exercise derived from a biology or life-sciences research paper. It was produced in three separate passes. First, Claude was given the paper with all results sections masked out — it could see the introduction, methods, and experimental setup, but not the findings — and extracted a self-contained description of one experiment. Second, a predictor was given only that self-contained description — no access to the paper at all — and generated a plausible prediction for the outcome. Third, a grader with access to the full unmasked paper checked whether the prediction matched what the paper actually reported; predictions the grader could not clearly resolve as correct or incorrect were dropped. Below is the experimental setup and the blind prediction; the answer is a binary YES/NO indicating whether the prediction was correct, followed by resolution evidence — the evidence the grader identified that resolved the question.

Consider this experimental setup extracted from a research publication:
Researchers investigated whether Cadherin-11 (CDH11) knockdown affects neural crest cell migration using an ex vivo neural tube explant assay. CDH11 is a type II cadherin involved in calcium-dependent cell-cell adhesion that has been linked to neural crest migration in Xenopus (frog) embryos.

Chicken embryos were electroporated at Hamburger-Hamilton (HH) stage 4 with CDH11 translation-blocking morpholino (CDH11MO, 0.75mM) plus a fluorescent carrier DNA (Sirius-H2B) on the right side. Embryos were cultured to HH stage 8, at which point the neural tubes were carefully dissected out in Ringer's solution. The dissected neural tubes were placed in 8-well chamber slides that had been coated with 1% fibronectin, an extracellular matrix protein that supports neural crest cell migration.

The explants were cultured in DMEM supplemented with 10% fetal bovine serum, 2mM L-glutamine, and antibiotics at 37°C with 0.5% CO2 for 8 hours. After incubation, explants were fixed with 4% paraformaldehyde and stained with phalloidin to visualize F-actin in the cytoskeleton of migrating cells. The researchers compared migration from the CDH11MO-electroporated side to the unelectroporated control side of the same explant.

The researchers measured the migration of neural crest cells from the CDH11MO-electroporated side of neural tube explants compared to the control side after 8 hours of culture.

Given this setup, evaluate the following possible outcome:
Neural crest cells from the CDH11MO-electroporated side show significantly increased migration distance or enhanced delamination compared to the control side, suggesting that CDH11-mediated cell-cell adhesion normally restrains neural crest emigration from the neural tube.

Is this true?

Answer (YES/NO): NO